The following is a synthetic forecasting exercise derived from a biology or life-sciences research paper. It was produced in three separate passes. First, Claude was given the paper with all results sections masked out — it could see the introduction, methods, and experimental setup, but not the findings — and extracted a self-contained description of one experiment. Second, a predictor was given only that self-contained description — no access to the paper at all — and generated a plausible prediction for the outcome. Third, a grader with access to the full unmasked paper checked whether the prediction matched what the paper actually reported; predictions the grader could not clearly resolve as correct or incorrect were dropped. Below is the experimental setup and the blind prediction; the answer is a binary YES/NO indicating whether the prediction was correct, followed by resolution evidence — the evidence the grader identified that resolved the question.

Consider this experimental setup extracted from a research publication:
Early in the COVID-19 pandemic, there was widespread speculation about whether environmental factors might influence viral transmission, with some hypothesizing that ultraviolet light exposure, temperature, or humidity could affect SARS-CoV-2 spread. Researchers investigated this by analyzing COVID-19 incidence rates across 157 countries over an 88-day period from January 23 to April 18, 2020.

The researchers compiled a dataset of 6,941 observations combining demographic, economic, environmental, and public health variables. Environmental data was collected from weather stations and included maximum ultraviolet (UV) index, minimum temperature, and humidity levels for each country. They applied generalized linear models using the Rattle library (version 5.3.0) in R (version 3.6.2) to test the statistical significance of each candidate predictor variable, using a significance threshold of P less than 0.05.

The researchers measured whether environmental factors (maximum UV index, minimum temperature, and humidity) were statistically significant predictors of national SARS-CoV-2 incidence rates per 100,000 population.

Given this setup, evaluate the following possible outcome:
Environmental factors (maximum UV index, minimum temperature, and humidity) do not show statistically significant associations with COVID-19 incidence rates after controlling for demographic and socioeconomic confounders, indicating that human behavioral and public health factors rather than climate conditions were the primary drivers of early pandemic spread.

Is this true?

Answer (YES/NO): YES